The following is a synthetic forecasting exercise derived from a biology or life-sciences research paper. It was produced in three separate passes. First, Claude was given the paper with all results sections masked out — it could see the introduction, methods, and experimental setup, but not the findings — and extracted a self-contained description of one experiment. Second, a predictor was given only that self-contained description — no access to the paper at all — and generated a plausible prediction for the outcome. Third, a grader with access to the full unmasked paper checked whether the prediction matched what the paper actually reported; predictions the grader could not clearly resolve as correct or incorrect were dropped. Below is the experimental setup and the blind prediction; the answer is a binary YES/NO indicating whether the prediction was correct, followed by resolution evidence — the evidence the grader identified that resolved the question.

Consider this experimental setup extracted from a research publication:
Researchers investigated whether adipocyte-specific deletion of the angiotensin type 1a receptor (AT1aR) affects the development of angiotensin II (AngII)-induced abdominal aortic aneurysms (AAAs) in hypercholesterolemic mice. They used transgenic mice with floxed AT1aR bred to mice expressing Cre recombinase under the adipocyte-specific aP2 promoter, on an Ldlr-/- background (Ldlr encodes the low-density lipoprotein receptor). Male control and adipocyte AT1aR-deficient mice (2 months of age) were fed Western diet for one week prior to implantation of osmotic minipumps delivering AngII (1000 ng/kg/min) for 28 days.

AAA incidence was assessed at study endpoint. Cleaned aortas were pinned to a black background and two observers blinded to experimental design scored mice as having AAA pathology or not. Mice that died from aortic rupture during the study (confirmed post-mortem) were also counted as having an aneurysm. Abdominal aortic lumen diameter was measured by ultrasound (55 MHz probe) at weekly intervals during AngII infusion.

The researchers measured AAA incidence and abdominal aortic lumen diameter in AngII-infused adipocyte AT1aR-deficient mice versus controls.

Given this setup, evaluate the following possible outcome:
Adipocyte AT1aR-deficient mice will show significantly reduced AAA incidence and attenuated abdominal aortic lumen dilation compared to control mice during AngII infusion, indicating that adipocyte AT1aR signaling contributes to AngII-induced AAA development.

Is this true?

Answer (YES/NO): NO